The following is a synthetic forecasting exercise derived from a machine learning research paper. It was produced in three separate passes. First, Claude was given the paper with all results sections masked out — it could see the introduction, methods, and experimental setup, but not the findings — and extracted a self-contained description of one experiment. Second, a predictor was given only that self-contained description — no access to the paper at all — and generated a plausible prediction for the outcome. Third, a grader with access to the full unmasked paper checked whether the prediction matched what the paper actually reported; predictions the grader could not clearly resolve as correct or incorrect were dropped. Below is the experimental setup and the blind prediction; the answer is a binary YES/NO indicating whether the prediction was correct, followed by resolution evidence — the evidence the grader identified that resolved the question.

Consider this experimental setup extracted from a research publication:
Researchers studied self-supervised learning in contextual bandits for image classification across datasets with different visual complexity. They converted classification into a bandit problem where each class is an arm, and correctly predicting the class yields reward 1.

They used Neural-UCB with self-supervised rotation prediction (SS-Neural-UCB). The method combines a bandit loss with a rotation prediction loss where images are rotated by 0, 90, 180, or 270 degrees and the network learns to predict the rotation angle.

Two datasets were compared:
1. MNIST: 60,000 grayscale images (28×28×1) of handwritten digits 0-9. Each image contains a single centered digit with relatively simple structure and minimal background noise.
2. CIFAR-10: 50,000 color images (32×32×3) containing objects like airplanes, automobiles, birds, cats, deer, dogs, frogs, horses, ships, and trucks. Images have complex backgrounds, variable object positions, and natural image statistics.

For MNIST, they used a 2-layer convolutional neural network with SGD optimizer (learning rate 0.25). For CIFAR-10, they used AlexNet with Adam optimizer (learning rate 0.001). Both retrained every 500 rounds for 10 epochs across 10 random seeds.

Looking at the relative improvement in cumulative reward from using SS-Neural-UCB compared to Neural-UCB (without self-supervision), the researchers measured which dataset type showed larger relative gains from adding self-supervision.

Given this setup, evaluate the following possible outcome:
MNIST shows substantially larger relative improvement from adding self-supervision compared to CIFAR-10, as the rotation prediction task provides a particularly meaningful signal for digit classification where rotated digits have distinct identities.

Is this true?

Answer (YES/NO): NO